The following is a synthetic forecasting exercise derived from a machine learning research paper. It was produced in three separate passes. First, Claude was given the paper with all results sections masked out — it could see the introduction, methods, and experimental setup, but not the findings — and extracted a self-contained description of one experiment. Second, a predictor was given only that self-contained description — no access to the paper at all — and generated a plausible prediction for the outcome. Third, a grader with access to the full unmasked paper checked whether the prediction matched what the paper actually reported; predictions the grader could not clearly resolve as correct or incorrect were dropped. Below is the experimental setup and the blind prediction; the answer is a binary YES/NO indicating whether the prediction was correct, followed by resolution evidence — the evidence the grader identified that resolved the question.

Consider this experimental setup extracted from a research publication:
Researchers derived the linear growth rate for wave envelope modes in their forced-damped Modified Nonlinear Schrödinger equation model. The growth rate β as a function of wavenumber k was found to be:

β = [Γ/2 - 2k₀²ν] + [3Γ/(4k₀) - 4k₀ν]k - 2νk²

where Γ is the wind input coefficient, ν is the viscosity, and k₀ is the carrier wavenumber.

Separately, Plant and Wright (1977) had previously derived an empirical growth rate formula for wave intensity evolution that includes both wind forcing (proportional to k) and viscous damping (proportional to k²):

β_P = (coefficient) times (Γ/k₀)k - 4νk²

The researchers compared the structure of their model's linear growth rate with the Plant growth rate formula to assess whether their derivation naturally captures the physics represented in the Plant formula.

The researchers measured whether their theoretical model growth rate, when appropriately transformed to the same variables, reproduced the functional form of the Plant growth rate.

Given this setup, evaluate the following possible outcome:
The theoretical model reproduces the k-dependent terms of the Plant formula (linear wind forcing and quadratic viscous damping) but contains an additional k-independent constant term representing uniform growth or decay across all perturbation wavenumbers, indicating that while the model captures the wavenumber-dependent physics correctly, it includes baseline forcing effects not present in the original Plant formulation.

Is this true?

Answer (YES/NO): NO